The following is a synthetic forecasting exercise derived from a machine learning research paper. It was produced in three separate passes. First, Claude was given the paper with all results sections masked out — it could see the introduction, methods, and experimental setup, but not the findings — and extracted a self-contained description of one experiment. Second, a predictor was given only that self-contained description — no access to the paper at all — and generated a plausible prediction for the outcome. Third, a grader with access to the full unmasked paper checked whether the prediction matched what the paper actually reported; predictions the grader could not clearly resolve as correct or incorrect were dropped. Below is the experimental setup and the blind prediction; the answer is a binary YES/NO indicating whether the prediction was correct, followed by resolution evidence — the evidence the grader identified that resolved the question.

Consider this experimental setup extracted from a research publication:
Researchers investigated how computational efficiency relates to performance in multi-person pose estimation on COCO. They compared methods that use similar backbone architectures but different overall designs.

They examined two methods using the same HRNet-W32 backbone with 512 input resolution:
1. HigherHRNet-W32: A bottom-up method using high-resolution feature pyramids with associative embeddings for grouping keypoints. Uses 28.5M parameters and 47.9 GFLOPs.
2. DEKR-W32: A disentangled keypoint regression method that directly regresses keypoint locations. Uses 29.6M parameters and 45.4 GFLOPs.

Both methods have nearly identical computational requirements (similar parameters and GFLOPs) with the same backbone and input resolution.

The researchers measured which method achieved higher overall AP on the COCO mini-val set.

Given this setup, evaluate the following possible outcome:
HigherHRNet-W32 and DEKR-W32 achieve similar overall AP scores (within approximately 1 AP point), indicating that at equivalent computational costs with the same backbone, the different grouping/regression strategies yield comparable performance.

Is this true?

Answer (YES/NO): YES